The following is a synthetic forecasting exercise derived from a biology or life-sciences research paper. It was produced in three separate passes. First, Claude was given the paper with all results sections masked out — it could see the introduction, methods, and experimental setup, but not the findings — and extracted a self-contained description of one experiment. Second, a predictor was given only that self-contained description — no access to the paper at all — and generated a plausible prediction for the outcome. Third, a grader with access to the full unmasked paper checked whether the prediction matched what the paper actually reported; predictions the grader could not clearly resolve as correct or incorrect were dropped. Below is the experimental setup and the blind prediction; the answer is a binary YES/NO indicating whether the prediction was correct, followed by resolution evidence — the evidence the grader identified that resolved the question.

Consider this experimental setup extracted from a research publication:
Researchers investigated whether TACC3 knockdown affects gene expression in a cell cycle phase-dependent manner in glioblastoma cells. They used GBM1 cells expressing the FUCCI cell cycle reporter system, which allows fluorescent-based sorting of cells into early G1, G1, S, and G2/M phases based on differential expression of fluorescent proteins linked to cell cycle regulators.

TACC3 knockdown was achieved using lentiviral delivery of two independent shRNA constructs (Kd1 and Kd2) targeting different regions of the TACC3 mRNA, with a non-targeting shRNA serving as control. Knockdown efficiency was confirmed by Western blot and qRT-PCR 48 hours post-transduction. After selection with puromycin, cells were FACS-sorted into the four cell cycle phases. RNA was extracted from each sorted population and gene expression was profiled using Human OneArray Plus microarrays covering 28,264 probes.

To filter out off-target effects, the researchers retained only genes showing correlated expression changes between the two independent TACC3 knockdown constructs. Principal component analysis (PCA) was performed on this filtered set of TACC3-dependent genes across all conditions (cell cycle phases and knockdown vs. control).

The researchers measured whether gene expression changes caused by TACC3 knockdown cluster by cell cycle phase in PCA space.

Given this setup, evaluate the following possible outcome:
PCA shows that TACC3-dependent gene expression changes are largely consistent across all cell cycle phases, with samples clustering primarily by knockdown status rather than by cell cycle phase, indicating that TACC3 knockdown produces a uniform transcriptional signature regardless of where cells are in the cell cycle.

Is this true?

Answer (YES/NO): NO